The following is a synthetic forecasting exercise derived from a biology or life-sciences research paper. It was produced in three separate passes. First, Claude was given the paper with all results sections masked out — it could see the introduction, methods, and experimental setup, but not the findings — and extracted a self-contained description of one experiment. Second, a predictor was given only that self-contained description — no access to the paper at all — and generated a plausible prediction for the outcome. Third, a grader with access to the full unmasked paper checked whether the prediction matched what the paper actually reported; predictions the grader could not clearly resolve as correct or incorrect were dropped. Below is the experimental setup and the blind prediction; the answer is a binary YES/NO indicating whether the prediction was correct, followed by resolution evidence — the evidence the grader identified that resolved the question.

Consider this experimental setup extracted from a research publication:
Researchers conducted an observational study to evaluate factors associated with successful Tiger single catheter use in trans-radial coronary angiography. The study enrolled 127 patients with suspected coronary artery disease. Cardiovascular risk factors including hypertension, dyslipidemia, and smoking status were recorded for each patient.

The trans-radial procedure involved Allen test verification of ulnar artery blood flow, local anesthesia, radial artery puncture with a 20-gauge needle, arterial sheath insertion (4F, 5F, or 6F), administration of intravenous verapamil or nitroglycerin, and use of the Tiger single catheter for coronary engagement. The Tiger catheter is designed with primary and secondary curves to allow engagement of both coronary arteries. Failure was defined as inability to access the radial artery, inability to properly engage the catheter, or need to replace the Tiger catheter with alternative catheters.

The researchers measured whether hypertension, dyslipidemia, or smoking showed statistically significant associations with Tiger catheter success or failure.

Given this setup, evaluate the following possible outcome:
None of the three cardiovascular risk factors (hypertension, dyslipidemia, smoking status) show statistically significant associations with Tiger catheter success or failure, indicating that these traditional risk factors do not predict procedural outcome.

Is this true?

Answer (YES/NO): YES